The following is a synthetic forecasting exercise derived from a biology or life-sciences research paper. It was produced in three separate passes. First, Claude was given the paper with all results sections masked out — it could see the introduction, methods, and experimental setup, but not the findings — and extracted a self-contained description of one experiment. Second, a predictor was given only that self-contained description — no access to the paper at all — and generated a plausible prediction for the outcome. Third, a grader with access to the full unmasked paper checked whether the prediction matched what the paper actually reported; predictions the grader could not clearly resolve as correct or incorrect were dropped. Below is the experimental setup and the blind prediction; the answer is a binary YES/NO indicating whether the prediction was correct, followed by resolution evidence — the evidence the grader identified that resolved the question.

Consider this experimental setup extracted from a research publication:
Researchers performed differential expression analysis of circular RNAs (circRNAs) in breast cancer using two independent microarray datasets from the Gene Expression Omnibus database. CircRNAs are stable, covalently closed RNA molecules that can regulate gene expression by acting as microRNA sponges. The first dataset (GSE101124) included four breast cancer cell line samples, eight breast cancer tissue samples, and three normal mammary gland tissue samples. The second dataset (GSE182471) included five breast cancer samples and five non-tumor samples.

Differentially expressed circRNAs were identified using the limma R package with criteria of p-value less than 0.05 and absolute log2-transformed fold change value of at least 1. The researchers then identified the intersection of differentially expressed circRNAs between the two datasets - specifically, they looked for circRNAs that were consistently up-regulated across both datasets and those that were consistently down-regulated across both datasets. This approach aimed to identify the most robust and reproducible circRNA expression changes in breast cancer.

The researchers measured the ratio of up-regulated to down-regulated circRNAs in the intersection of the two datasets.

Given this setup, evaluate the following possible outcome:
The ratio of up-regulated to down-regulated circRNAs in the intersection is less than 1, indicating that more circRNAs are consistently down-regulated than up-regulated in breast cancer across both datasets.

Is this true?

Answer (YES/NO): NO